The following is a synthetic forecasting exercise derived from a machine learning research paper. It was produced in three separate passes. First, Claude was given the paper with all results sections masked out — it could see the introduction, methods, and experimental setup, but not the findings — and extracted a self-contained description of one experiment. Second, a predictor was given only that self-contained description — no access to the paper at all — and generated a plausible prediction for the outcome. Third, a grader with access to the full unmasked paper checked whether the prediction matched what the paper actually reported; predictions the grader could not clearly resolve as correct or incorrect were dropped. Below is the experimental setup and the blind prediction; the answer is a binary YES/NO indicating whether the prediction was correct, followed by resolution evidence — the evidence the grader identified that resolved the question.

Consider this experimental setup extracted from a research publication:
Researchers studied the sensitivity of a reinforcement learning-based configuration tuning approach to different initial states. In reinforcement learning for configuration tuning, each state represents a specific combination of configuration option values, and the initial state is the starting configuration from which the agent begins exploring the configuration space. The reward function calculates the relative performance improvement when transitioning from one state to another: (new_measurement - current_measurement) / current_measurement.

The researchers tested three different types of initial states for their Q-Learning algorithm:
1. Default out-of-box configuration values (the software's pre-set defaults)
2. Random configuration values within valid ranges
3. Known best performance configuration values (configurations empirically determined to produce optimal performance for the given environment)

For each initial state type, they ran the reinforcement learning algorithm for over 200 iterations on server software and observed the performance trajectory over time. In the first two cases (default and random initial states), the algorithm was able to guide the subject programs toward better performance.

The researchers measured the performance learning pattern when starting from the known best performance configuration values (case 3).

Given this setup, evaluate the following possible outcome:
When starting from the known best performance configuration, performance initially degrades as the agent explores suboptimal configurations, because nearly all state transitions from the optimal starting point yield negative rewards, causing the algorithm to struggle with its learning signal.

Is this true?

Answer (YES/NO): NO